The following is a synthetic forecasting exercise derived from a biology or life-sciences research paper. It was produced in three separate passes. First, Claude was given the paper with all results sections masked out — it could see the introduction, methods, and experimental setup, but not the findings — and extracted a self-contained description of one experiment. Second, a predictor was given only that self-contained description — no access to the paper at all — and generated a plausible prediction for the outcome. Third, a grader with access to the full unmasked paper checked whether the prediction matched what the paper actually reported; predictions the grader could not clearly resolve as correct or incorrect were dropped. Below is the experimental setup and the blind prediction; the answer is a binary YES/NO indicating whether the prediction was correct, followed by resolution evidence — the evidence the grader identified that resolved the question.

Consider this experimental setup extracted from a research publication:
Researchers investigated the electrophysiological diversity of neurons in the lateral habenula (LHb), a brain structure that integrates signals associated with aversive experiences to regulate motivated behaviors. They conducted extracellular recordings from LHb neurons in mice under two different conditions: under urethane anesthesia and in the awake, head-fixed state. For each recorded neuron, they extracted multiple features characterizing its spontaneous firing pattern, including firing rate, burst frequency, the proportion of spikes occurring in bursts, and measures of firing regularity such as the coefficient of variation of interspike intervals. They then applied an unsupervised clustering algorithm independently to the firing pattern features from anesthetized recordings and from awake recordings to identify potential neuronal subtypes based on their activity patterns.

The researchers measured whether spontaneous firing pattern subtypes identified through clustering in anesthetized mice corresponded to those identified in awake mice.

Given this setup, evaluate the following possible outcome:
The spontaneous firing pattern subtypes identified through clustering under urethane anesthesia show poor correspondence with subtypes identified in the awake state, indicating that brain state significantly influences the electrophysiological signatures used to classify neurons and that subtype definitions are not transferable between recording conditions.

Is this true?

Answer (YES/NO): NO